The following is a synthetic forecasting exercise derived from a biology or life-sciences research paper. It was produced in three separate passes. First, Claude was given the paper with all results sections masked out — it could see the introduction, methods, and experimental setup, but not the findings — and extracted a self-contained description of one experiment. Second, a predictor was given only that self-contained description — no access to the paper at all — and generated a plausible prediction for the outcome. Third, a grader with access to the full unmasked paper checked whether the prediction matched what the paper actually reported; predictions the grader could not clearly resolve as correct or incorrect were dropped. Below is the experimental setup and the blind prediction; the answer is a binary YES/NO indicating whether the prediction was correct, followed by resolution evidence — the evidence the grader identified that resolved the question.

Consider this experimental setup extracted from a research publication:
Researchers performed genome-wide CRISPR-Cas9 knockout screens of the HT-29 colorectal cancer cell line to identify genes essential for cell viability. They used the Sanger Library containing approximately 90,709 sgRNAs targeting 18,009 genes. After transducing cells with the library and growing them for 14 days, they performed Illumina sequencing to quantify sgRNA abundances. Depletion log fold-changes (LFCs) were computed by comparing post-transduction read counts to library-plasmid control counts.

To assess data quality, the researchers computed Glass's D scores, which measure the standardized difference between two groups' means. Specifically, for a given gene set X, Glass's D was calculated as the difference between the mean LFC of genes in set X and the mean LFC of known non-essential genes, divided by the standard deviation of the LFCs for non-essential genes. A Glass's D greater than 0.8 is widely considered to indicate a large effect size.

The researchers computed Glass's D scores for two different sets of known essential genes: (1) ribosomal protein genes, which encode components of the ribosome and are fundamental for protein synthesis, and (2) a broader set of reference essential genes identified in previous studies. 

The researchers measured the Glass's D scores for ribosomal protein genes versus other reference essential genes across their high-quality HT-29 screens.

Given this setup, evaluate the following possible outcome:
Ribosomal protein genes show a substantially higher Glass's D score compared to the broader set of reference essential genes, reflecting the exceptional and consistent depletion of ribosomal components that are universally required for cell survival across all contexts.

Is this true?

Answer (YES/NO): YES